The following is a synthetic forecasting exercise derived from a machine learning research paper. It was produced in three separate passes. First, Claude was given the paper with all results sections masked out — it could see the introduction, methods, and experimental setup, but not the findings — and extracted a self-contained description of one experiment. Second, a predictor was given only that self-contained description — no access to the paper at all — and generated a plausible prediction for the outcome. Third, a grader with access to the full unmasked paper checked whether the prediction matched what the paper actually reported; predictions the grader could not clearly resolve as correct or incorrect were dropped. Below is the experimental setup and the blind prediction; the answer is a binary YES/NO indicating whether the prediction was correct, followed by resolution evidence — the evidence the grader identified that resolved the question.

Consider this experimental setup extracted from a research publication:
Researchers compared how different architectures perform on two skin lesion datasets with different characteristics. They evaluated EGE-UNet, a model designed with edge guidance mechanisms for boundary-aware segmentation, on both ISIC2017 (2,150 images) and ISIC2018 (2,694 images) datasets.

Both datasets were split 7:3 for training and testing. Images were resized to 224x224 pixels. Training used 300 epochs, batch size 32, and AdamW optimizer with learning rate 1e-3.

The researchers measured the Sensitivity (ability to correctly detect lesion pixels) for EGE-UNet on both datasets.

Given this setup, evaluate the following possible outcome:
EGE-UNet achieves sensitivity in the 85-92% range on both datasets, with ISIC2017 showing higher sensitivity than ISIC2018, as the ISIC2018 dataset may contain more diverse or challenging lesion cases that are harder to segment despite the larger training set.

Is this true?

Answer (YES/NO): NO